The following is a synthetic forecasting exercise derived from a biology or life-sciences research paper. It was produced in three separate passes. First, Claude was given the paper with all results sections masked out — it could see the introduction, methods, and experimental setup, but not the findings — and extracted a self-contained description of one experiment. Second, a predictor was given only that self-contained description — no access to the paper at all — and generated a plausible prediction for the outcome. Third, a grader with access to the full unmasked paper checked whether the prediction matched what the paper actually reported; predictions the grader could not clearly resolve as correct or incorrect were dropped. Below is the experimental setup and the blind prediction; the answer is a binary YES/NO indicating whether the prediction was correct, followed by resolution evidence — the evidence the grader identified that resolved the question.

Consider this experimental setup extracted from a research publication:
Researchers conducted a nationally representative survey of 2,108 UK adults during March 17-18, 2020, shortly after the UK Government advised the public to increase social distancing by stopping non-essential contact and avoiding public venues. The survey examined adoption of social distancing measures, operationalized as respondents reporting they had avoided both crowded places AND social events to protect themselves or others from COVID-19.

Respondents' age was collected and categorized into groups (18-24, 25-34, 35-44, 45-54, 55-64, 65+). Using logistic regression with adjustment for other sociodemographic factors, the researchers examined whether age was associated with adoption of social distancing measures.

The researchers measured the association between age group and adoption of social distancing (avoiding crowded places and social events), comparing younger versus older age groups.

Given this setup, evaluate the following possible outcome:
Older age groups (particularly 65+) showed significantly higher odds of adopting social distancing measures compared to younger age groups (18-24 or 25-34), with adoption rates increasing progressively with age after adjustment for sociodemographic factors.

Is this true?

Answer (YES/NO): NO